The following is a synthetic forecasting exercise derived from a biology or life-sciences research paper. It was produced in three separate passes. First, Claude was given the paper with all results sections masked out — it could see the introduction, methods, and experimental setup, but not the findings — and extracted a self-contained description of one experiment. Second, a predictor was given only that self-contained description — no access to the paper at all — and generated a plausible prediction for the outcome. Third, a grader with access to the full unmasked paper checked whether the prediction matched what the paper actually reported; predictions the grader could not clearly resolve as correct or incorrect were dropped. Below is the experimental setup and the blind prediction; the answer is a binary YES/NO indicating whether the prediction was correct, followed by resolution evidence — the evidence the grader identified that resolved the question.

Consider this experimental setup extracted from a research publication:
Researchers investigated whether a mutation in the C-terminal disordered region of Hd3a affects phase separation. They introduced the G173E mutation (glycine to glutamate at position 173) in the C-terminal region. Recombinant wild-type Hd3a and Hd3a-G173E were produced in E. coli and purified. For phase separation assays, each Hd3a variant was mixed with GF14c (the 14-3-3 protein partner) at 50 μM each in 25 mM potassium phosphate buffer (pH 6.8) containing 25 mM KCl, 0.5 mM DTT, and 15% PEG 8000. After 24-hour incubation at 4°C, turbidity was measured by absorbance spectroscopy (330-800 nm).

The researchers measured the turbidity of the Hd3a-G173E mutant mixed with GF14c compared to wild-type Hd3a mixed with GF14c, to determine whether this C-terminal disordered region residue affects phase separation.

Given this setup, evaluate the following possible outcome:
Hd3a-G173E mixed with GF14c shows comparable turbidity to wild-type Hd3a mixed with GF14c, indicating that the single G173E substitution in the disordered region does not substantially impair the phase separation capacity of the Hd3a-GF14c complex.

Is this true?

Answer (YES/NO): NO